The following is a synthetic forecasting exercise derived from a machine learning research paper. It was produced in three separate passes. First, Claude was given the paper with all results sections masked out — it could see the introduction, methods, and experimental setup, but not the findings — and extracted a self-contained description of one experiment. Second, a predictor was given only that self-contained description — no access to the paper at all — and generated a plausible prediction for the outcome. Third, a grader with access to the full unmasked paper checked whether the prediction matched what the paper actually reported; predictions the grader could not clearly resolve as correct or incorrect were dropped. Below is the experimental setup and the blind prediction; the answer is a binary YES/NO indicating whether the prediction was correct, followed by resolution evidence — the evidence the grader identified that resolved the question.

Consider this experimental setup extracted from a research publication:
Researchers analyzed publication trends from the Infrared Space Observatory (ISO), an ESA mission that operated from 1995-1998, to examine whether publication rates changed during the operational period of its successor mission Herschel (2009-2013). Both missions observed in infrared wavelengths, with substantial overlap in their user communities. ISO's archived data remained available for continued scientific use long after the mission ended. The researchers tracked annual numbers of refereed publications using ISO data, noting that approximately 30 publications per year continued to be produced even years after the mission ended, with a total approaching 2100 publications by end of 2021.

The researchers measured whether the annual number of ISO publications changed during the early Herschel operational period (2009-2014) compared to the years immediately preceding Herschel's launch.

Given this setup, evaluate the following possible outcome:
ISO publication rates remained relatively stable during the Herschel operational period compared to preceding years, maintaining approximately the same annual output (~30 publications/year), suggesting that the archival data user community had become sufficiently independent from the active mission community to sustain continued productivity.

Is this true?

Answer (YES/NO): NO